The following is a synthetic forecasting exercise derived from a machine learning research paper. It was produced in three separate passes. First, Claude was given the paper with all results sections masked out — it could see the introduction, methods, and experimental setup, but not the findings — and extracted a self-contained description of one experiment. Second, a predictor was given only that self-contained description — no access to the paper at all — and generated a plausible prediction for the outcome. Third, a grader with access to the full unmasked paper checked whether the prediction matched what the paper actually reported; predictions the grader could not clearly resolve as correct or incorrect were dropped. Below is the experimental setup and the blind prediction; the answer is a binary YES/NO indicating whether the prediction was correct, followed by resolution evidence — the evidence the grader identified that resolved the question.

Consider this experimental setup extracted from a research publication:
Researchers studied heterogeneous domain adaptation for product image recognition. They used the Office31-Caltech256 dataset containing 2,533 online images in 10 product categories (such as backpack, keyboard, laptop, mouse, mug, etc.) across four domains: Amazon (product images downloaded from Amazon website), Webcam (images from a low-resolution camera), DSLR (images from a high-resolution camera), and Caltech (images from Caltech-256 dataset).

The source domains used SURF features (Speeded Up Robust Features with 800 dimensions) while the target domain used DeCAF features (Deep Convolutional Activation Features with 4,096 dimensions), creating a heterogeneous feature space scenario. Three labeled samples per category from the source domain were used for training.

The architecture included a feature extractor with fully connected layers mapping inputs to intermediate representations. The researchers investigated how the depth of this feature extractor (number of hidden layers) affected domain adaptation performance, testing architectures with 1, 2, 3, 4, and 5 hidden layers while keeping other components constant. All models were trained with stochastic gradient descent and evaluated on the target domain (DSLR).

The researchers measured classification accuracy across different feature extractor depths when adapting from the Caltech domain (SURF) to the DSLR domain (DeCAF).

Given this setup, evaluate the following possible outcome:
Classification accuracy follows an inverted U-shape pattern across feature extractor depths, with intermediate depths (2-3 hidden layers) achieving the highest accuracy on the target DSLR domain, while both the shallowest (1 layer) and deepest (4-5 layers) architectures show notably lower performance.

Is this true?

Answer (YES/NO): NO